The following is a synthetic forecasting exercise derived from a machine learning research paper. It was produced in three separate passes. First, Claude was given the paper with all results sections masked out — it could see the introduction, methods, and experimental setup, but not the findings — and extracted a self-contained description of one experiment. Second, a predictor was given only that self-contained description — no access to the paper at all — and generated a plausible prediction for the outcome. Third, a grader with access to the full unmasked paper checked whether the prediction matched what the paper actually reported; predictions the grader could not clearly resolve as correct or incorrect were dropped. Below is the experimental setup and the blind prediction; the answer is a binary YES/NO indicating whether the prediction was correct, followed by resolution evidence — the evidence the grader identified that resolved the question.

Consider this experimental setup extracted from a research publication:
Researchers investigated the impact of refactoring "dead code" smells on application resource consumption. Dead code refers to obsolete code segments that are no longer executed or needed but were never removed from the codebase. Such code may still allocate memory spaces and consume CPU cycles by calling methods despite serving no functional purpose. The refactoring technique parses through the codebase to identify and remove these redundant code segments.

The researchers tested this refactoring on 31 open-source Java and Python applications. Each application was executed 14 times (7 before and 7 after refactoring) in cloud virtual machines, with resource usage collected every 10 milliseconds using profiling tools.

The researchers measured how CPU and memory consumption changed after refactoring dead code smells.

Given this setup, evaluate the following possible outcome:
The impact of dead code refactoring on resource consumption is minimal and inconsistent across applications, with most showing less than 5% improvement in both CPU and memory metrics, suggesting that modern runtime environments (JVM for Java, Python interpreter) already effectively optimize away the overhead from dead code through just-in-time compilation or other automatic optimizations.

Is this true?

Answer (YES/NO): NO